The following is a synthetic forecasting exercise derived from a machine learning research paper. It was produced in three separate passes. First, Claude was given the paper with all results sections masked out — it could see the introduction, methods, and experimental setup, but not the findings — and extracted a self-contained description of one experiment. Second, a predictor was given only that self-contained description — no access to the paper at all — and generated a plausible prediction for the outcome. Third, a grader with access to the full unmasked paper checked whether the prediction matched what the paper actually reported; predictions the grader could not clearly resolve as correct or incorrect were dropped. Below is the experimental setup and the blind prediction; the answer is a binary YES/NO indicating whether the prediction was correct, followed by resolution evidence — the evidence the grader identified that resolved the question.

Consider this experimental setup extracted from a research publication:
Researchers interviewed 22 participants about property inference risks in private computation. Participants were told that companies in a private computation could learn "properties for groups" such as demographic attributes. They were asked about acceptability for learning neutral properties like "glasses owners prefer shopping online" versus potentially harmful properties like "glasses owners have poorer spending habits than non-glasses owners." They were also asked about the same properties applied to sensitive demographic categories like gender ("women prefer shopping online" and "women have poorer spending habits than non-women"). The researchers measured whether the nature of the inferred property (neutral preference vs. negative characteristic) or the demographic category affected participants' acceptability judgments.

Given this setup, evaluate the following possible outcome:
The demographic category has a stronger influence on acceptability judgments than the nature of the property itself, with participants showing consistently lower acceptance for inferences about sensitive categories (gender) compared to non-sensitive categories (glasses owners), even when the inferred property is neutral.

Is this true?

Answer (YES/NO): NO